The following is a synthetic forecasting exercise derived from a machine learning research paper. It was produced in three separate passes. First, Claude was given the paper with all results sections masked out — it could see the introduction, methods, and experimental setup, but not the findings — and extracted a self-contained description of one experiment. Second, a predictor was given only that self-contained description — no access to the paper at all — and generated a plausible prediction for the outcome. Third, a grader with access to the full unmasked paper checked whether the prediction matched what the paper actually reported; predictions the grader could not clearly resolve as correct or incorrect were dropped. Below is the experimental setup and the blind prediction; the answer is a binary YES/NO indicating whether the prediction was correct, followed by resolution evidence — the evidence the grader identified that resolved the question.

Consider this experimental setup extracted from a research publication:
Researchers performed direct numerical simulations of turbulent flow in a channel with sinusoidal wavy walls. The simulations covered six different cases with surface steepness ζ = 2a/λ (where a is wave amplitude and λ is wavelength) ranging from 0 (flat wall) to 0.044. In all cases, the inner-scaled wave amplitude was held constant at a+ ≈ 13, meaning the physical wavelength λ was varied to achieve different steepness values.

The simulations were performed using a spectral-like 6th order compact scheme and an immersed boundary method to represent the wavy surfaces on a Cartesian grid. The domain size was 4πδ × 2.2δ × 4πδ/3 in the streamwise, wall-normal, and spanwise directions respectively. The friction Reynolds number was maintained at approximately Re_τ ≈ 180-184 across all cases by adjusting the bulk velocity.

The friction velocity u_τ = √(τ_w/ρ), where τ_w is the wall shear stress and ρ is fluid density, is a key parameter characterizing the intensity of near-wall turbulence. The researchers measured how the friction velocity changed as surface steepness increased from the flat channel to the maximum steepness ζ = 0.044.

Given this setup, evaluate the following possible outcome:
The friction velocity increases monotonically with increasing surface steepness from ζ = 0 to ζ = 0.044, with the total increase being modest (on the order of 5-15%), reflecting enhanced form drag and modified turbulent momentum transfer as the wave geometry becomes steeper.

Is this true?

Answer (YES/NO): NO